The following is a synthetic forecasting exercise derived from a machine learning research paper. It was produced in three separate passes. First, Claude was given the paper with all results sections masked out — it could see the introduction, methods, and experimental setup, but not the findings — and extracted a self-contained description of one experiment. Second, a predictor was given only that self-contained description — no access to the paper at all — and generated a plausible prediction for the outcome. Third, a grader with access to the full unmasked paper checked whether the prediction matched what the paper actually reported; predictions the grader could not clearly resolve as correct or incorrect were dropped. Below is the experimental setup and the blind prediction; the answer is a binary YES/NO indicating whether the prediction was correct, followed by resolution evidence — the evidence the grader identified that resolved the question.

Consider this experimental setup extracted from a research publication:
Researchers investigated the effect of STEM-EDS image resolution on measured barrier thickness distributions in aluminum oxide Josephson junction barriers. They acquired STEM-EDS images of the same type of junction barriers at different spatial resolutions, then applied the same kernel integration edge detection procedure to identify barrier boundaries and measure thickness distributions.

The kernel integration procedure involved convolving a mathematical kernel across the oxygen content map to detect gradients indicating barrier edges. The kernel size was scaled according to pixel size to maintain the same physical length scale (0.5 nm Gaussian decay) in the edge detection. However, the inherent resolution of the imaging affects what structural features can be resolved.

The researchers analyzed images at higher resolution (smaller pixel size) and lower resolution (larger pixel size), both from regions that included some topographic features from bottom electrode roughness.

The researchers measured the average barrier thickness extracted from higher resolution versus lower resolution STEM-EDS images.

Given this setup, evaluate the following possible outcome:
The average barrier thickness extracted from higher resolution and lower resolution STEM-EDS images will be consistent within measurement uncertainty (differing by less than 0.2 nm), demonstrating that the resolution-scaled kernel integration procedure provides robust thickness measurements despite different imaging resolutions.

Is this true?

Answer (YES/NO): NO